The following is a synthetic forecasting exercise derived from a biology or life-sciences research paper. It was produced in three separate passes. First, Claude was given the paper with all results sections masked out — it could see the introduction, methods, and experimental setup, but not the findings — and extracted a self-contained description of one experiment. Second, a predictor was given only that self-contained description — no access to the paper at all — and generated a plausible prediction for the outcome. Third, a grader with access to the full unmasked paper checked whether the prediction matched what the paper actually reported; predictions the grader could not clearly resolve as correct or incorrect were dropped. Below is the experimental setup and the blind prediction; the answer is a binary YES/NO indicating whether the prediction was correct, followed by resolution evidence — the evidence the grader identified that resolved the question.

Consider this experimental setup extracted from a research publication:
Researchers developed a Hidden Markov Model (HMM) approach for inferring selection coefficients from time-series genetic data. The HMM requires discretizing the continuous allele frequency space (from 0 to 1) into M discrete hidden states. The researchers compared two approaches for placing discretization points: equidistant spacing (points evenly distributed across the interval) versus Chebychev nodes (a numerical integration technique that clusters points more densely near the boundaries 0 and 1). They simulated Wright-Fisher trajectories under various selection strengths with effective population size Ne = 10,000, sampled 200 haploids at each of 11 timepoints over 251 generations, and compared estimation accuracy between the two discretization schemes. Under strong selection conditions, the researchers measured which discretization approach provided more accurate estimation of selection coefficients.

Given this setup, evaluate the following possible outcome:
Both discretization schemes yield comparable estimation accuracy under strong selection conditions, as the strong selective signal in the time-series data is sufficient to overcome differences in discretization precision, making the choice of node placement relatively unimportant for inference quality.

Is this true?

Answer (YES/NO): NO